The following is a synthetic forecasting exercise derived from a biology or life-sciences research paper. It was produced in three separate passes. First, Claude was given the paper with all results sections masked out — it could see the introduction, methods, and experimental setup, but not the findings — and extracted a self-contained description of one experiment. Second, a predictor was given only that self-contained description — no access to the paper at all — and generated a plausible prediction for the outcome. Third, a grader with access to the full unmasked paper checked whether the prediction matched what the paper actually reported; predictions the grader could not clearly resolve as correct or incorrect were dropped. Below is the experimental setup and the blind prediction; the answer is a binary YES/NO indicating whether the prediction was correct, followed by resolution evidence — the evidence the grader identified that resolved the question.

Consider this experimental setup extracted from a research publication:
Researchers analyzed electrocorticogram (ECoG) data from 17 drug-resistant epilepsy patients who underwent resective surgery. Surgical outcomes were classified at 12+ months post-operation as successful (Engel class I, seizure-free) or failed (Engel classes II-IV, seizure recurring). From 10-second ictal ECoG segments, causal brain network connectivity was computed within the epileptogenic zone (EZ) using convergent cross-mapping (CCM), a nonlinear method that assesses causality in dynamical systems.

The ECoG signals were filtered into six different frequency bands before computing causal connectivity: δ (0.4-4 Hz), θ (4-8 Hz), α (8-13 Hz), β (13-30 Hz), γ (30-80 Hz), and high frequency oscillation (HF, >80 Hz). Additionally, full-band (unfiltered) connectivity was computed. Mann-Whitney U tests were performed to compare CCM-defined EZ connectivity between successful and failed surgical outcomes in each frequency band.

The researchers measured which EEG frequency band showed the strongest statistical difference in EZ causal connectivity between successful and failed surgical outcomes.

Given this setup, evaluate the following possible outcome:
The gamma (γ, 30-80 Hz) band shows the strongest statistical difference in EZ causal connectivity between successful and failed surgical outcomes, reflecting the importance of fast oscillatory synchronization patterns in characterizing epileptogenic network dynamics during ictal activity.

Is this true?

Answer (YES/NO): NO